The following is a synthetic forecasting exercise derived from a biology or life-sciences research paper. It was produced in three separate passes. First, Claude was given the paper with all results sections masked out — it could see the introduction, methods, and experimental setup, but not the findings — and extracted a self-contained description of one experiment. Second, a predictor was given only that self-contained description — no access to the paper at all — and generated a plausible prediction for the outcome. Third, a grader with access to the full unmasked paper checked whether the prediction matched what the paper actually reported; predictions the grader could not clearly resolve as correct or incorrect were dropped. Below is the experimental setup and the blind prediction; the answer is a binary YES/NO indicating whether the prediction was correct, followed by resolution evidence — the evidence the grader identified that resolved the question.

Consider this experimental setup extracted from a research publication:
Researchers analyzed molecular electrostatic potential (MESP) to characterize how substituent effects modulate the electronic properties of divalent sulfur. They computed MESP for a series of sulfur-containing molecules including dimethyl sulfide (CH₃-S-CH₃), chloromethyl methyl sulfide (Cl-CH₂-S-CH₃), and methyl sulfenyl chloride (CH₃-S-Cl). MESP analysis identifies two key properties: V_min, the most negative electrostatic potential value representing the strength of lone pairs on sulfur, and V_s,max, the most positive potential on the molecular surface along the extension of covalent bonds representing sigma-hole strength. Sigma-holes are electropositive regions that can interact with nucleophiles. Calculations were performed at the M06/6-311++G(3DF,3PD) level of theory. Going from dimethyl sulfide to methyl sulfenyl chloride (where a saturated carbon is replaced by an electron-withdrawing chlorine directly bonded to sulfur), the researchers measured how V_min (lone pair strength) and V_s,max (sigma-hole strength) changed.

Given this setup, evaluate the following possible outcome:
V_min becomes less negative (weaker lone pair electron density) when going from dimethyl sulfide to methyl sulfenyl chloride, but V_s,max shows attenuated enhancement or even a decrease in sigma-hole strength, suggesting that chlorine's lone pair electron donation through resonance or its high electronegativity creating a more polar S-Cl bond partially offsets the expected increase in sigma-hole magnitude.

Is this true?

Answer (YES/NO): NO